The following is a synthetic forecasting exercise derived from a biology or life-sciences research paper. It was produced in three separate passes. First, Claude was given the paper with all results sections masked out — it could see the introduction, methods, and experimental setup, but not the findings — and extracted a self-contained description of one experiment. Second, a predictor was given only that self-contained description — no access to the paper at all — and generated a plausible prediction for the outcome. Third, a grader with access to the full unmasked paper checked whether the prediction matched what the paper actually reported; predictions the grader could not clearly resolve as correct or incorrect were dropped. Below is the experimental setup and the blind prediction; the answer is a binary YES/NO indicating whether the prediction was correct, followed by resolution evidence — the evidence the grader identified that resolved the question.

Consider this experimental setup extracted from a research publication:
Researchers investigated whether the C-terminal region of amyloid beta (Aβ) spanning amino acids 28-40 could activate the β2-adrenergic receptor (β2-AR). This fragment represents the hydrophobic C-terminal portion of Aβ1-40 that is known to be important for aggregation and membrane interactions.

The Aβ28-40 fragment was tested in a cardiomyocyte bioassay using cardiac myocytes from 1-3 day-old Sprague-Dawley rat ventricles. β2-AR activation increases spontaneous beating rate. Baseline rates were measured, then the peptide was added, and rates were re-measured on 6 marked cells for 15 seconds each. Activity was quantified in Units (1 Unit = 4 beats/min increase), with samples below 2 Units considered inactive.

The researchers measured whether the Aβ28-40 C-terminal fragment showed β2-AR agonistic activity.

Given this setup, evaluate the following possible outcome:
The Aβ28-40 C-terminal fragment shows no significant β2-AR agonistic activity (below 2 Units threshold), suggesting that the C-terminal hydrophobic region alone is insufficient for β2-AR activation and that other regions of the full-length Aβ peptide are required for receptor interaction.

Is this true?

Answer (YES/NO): YES